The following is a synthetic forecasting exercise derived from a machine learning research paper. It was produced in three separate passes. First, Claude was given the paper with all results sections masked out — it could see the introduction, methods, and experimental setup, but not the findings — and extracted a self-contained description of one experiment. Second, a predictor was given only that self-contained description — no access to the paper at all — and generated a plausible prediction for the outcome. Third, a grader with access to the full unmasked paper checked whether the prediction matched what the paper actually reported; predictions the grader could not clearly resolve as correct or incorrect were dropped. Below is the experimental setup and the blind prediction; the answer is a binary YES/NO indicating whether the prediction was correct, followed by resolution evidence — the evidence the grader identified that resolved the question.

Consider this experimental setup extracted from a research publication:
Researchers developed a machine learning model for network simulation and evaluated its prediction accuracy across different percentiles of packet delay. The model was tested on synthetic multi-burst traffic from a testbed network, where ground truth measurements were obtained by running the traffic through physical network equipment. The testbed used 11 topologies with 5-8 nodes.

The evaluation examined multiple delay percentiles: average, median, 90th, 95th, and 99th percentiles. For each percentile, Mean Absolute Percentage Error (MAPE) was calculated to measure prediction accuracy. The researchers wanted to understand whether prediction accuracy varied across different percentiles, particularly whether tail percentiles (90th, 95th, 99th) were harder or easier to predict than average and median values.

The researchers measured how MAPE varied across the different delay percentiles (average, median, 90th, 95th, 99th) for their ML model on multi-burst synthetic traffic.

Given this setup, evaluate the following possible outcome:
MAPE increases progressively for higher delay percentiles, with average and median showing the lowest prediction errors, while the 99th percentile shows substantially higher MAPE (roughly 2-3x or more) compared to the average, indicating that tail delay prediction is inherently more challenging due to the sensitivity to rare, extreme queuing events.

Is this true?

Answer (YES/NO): NO